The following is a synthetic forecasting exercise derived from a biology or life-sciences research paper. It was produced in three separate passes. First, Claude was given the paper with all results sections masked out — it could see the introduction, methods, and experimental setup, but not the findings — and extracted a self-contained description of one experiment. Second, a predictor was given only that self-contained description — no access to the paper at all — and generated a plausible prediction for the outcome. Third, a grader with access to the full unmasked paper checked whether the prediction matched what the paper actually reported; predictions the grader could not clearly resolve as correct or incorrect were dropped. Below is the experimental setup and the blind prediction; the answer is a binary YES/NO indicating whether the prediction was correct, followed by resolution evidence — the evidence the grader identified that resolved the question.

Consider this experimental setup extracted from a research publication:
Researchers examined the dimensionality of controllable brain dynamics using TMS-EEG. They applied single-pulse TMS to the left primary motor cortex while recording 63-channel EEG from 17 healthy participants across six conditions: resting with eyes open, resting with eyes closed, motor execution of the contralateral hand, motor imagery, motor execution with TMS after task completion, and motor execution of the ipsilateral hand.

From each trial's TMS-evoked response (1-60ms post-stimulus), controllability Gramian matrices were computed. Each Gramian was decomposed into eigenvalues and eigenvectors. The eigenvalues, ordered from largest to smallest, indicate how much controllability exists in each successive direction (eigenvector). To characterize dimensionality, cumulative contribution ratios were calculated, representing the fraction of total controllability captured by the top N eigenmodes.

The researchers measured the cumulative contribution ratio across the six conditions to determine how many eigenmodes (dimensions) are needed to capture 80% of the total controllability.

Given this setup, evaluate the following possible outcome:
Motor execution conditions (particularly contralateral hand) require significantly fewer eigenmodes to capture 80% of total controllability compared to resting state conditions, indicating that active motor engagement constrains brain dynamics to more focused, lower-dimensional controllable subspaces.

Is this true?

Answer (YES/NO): NO